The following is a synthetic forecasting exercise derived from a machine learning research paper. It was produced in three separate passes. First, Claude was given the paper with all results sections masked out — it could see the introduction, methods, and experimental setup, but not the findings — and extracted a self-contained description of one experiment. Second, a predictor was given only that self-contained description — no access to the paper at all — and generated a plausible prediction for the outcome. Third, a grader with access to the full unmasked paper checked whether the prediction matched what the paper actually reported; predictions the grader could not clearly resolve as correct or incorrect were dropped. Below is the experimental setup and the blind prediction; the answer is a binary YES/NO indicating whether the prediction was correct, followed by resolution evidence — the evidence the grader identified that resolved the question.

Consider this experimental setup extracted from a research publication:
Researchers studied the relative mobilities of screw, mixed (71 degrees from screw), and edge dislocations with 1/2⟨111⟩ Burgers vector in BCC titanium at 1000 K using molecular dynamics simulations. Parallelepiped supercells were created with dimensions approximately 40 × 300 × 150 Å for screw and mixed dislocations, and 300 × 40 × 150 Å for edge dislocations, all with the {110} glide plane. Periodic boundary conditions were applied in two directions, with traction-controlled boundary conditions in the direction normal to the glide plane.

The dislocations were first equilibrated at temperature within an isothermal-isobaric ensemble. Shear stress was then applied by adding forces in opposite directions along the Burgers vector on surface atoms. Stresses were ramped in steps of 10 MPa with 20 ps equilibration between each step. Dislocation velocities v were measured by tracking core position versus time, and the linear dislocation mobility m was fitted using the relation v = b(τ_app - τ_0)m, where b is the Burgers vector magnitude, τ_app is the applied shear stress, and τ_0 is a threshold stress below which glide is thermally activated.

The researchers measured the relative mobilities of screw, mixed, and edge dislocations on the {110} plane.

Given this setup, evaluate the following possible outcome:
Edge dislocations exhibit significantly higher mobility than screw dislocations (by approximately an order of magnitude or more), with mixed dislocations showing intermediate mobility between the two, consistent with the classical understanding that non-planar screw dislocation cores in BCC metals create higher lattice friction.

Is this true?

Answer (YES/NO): NO